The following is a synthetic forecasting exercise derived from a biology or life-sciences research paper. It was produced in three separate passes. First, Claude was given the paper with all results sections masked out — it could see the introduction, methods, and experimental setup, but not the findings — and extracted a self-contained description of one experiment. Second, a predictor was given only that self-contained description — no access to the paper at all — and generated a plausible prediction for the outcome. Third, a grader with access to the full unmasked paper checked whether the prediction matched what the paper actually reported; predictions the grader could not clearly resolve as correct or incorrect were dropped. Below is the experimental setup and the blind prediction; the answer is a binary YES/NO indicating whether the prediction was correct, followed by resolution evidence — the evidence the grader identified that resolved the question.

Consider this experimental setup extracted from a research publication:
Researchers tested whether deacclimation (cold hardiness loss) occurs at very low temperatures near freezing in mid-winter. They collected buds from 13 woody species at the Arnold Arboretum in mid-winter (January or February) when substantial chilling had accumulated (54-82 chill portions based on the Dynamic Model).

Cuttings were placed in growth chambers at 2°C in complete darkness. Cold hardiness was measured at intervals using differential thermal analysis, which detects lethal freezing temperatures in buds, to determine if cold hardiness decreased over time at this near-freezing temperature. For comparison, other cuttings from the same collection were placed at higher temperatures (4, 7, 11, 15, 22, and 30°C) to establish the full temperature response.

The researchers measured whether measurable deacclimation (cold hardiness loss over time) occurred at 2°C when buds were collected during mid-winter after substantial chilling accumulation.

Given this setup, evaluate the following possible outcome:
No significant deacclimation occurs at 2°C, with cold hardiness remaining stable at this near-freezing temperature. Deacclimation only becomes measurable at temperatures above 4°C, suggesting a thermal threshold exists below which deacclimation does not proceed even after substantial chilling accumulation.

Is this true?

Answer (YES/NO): NO